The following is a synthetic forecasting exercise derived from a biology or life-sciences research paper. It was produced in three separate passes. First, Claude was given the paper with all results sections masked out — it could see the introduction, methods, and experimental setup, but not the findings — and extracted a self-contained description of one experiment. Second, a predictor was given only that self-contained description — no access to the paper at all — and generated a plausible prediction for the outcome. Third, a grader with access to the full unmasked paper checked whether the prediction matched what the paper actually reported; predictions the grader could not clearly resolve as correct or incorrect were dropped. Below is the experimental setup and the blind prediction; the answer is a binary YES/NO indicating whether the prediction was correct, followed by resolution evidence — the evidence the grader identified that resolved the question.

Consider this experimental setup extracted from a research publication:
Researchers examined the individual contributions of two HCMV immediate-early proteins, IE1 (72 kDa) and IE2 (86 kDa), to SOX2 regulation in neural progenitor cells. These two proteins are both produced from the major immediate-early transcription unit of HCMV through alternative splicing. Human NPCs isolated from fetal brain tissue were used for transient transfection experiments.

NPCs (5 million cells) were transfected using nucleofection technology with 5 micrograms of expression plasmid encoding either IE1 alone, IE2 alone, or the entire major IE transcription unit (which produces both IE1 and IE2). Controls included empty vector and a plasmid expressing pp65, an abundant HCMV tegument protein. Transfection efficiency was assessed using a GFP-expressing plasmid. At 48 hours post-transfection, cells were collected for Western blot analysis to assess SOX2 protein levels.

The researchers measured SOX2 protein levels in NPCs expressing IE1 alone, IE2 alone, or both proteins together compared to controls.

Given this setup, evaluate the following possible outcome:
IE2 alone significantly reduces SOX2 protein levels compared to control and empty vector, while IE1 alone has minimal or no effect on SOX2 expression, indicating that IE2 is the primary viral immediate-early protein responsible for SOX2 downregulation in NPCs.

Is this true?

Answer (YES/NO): NO